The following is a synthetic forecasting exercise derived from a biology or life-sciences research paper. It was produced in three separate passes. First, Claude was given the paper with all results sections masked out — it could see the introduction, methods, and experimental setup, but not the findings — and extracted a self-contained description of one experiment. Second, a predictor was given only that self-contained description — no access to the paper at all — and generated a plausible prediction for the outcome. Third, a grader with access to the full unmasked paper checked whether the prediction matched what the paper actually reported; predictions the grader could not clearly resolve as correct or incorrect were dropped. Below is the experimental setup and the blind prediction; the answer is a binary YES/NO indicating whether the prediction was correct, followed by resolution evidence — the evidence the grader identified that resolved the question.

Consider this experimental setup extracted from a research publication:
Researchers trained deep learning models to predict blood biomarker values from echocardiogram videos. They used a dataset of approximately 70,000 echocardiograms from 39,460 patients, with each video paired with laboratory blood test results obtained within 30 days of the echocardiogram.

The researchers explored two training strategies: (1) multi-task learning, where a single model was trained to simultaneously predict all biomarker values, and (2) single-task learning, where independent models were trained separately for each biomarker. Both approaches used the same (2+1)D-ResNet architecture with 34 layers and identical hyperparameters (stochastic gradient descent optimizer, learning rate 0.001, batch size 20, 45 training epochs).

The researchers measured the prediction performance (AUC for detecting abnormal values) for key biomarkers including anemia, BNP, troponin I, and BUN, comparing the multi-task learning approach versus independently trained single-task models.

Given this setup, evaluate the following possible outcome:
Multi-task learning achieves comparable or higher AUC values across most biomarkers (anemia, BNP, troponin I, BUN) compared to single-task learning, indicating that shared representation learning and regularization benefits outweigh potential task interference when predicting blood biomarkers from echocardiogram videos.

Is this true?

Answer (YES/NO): NO